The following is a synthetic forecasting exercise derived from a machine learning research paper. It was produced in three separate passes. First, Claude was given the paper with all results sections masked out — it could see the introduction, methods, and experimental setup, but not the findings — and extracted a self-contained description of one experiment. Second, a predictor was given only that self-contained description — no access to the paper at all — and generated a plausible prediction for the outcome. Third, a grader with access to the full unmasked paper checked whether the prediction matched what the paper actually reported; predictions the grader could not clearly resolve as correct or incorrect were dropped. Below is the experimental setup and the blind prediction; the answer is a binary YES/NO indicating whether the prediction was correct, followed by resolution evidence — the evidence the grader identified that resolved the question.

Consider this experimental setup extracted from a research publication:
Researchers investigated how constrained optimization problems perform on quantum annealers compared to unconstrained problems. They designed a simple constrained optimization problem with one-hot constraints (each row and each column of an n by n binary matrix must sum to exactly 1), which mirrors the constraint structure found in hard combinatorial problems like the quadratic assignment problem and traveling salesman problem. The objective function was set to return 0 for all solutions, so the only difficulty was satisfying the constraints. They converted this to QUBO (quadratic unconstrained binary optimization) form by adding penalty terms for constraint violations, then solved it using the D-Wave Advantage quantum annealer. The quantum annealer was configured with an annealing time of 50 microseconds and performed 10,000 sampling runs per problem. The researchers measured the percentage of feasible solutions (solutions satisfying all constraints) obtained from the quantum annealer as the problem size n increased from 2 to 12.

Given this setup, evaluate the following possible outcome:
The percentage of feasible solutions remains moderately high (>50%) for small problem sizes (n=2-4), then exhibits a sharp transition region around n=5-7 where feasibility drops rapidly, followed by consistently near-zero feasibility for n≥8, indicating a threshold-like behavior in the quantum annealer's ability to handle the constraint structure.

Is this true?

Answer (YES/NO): YES